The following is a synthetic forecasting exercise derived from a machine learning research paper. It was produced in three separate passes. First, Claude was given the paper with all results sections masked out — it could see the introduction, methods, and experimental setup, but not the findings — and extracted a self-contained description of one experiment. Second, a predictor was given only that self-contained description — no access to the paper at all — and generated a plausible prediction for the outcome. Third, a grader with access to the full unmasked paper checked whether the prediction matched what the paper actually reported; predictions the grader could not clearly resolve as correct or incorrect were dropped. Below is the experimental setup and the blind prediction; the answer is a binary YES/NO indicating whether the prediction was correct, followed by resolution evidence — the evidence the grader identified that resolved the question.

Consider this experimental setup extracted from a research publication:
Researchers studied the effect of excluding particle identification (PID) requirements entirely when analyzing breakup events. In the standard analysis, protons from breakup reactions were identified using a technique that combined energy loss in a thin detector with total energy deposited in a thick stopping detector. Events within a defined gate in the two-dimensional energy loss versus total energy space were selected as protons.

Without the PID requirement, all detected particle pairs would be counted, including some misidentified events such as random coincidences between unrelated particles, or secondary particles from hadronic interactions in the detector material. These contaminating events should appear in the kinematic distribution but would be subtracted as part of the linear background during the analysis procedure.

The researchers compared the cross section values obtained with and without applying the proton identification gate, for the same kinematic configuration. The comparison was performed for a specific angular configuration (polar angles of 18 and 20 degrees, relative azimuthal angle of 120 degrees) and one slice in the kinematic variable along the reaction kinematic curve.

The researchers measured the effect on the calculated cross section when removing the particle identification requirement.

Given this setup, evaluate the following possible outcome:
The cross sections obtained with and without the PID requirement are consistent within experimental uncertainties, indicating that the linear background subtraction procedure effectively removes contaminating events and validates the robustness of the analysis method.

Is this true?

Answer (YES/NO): YES